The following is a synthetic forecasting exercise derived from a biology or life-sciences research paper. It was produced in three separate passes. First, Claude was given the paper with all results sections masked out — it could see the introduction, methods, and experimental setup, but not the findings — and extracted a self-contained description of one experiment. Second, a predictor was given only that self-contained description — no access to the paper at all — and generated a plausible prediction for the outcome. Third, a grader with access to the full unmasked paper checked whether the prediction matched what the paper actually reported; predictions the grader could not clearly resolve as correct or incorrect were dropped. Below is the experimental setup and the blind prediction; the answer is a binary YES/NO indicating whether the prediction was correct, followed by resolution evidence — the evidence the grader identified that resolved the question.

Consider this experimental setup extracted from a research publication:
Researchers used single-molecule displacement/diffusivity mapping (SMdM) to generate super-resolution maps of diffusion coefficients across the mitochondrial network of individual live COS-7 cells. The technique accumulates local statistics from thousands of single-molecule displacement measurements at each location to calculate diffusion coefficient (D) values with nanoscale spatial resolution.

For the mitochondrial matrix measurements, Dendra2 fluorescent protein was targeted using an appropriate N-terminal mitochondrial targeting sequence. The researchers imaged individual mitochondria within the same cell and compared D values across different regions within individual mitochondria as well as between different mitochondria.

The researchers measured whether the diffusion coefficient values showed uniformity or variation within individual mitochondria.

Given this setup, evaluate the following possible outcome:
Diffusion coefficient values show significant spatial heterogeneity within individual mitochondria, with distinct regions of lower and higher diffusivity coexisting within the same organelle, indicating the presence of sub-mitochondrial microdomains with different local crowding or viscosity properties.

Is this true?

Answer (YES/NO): YES